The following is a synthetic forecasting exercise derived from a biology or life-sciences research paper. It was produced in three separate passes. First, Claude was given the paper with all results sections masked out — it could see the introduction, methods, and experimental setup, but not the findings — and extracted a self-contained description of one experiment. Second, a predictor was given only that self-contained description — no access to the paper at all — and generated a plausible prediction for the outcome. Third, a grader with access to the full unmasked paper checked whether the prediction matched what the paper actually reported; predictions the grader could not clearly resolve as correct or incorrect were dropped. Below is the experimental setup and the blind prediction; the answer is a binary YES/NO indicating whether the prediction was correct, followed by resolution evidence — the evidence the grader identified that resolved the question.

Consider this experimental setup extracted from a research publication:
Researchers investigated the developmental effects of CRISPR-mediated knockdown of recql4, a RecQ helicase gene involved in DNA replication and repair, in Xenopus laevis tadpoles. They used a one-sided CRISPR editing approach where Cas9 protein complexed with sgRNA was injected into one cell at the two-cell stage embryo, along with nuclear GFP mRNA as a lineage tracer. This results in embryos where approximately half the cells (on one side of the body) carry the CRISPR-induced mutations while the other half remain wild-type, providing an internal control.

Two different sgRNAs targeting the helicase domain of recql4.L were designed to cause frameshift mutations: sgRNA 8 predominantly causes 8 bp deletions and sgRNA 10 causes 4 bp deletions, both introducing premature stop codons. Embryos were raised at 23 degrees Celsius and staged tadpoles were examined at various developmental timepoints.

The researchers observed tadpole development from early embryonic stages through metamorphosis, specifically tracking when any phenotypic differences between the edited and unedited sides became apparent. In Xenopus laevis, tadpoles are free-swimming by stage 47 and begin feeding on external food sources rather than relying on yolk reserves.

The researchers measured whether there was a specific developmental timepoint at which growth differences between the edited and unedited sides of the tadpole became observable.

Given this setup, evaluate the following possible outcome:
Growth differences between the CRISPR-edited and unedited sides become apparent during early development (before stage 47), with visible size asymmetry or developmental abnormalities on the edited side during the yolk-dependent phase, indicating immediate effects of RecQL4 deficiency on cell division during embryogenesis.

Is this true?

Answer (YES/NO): NO